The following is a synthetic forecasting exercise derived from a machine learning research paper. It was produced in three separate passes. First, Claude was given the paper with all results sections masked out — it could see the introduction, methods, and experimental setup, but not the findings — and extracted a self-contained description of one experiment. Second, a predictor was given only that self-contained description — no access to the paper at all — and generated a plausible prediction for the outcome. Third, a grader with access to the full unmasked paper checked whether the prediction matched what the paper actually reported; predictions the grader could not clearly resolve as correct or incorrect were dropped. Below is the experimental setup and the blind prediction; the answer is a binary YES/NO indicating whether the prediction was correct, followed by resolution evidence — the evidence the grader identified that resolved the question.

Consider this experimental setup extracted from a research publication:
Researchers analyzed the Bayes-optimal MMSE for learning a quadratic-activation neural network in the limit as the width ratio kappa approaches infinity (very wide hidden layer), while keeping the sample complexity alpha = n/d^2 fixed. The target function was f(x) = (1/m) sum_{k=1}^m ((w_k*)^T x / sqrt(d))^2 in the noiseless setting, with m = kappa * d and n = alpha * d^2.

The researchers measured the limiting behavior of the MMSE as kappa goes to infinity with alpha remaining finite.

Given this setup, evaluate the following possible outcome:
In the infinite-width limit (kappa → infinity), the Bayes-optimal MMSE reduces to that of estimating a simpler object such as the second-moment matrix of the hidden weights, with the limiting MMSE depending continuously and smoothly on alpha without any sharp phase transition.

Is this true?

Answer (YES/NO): NO